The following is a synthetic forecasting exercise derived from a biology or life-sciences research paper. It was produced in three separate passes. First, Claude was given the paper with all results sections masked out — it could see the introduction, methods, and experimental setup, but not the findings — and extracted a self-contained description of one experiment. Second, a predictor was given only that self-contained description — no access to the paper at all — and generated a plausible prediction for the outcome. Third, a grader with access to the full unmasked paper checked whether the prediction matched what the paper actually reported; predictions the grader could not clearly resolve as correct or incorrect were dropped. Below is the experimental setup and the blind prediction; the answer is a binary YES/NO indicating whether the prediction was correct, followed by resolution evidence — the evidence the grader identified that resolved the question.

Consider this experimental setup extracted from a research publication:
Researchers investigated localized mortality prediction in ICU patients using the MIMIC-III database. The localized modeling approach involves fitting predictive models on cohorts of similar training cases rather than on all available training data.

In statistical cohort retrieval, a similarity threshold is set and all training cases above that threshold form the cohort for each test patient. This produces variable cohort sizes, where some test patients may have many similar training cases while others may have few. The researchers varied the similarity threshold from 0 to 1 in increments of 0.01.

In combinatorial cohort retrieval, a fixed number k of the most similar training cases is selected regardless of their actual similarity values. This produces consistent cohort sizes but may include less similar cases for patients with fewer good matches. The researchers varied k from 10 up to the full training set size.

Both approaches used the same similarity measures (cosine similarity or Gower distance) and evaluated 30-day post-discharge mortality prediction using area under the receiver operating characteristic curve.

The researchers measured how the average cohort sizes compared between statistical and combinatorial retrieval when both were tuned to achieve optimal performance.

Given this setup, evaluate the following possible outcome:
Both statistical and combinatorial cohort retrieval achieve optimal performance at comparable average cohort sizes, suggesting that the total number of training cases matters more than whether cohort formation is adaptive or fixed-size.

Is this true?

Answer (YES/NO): NO